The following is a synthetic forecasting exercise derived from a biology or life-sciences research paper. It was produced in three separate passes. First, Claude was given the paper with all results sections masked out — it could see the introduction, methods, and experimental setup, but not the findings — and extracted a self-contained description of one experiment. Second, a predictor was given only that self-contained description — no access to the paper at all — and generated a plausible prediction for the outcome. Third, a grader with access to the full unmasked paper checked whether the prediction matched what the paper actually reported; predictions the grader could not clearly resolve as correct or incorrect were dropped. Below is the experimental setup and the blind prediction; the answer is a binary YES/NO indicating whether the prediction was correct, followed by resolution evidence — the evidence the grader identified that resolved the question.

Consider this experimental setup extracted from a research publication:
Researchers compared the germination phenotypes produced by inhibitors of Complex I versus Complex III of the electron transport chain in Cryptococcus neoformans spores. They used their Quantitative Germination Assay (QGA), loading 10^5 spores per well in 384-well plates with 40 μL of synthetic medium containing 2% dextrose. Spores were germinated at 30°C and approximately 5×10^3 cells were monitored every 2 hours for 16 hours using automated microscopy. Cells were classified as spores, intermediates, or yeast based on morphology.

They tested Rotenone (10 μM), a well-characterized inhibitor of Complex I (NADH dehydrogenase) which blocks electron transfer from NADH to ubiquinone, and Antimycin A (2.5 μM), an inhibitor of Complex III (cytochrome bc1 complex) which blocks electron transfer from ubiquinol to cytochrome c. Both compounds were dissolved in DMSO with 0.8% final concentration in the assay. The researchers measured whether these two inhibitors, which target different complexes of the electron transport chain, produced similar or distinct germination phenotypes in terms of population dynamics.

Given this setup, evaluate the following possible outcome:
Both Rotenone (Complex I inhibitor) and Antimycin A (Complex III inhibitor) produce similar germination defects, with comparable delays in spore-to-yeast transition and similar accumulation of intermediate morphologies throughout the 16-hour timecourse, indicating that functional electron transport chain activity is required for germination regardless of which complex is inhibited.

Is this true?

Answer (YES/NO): NO